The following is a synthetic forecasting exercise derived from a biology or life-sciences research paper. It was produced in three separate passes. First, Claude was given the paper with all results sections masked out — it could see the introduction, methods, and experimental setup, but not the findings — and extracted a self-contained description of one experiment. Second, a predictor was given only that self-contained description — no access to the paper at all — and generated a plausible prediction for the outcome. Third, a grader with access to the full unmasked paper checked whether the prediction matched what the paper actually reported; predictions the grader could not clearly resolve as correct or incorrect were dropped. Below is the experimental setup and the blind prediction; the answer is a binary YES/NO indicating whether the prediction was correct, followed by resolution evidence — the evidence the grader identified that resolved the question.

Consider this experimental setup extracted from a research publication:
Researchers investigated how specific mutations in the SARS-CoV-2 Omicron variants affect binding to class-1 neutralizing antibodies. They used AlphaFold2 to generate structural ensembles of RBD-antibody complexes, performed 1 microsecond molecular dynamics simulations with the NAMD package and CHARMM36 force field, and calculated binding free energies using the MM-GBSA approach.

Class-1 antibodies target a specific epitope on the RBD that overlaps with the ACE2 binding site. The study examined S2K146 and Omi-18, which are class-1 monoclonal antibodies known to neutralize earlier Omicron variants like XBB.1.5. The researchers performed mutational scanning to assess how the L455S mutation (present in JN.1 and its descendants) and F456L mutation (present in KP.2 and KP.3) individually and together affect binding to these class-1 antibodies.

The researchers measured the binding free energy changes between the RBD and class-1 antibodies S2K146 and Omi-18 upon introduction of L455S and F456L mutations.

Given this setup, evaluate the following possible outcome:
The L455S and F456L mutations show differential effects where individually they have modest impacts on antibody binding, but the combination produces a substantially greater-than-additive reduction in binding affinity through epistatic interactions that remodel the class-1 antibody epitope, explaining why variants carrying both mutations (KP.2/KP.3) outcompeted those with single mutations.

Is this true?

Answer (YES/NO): NO